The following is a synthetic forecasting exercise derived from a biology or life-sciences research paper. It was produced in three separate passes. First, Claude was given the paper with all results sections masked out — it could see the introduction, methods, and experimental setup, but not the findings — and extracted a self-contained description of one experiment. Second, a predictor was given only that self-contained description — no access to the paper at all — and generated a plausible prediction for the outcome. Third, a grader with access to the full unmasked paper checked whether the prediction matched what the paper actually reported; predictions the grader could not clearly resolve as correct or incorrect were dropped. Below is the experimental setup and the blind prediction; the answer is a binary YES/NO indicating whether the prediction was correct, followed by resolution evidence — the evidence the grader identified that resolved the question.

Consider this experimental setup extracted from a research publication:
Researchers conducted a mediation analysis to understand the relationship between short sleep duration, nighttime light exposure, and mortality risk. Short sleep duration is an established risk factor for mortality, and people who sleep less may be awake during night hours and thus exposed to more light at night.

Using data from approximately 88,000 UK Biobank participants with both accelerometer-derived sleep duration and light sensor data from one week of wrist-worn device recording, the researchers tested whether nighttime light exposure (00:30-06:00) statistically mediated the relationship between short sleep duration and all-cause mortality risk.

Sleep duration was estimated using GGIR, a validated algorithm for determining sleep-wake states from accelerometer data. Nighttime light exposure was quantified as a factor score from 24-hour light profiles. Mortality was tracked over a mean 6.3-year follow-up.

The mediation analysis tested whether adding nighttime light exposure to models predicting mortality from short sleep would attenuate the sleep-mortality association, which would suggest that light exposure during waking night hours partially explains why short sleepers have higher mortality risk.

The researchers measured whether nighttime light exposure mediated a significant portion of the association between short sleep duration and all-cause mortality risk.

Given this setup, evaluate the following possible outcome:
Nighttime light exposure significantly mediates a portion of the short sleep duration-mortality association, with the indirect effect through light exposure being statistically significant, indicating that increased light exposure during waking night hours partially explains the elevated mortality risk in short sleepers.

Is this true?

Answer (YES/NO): YES